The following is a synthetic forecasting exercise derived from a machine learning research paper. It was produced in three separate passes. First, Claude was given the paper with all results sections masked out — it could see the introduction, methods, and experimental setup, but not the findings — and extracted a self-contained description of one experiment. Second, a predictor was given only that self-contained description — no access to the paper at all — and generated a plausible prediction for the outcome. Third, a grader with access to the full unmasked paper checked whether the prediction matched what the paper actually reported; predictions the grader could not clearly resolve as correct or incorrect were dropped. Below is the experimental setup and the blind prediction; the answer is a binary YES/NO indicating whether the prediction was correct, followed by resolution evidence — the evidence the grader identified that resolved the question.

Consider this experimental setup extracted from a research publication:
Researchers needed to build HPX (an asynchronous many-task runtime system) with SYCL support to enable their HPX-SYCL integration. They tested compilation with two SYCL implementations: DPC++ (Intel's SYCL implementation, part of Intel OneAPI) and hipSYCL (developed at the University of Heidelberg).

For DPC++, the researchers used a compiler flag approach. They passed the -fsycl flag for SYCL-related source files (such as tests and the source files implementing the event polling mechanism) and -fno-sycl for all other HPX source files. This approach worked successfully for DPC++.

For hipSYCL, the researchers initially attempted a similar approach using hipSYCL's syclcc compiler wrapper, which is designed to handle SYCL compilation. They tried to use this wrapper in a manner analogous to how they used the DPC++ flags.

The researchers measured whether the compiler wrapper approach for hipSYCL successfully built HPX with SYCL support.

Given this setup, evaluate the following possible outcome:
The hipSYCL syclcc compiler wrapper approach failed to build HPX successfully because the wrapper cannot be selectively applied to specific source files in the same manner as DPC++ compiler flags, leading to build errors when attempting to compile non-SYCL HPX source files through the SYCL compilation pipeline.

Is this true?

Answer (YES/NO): YES